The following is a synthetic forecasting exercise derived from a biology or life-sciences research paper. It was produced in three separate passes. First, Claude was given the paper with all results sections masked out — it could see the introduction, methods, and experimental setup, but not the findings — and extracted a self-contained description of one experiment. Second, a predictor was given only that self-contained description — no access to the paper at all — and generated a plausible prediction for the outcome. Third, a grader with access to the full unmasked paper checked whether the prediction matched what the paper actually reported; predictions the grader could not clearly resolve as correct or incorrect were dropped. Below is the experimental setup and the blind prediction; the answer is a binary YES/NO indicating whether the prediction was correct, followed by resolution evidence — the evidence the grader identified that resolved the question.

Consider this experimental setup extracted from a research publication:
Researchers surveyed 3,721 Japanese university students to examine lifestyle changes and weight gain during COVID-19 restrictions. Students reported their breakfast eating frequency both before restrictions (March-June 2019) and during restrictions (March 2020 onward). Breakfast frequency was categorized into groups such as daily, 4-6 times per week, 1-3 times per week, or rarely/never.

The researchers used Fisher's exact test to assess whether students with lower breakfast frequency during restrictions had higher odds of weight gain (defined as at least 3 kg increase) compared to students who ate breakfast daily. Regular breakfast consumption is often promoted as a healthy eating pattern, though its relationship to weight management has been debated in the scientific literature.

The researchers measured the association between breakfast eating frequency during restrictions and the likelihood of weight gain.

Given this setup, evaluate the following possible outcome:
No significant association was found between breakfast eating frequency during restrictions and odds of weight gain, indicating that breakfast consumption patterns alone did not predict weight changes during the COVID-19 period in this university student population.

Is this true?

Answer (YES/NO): NO